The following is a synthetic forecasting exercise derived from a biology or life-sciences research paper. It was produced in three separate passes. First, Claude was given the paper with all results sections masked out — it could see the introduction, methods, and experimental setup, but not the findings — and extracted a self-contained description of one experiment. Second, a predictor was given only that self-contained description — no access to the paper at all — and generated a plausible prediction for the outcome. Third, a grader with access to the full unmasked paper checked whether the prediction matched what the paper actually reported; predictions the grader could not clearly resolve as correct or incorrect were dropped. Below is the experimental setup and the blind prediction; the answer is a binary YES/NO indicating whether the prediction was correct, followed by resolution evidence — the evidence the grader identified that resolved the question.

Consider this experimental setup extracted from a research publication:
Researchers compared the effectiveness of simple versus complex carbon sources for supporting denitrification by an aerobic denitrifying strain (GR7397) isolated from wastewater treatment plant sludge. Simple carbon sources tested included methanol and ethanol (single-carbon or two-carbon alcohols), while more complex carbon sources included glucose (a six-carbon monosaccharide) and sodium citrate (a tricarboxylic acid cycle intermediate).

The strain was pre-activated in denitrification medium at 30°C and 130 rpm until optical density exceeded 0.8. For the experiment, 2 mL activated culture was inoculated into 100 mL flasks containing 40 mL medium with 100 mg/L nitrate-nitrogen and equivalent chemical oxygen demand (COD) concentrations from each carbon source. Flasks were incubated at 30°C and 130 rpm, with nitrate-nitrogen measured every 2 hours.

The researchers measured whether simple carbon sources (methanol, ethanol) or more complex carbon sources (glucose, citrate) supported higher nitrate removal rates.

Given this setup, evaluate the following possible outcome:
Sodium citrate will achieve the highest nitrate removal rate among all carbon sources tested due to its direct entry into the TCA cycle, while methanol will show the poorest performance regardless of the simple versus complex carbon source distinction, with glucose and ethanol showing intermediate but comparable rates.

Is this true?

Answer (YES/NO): NO